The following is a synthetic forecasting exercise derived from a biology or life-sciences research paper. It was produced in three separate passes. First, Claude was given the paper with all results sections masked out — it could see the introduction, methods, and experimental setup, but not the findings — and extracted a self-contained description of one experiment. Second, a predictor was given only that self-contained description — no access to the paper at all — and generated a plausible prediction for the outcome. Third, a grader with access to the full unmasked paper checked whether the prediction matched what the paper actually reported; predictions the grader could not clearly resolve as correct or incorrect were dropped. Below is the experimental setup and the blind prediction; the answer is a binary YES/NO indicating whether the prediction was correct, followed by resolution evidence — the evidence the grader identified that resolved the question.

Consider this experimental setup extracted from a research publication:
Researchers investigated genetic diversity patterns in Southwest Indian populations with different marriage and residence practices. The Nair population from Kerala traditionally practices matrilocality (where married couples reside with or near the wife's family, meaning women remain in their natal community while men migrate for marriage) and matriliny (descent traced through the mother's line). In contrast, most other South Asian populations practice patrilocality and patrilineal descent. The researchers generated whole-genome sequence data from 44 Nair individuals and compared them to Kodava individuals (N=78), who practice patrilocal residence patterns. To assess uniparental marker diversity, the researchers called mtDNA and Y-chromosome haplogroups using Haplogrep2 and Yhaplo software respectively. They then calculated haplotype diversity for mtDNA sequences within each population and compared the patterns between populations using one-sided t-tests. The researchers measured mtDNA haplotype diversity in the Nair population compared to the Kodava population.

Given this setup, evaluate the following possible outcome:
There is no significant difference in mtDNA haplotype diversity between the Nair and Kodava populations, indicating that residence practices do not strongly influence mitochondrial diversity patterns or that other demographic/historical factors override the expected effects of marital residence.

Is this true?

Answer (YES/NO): YES